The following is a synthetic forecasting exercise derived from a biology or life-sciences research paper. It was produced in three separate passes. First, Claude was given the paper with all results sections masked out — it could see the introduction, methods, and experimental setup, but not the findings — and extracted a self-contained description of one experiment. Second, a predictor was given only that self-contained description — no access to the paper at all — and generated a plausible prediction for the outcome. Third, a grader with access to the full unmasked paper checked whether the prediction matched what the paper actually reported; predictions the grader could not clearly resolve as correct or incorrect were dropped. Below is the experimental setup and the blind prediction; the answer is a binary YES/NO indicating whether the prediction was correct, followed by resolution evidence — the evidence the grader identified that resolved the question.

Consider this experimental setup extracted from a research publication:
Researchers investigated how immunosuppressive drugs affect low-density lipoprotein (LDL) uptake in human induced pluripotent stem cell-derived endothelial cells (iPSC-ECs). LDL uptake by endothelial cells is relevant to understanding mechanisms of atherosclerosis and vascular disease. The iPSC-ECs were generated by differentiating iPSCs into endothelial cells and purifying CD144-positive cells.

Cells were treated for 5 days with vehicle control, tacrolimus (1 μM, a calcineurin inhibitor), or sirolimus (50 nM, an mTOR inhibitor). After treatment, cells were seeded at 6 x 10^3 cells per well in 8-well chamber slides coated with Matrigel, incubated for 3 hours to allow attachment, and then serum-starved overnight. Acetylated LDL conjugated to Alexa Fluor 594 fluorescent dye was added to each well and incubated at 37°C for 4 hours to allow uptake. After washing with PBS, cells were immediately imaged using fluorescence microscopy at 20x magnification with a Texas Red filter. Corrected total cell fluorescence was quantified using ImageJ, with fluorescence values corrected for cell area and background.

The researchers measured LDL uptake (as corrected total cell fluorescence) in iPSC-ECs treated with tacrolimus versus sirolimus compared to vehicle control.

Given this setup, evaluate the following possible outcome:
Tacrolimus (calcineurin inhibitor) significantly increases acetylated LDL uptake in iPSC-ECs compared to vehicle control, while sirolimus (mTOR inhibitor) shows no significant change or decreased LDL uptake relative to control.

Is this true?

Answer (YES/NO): NO